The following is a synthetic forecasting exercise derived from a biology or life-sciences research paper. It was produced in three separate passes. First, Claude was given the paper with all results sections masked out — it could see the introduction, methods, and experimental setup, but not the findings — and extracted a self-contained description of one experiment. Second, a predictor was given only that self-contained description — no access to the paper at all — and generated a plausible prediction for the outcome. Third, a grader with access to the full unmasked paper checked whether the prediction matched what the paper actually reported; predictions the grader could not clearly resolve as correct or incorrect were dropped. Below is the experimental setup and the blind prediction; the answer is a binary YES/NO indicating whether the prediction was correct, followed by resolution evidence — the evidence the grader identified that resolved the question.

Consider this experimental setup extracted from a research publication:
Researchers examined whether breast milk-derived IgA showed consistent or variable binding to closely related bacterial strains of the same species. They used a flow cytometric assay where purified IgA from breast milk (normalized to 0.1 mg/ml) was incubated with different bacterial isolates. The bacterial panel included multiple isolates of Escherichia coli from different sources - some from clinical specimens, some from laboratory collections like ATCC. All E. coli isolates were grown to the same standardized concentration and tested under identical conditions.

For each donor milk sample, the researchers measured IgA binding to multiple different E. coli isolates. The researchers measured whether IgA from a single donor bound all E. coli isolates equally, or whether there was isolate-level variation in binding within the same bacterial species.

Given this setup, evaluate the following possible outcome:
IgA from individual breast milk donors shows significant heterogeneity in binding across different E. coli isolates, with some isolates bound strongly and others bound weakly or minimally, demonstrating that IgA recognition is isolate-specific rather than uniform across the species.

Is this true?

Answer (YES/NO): YES